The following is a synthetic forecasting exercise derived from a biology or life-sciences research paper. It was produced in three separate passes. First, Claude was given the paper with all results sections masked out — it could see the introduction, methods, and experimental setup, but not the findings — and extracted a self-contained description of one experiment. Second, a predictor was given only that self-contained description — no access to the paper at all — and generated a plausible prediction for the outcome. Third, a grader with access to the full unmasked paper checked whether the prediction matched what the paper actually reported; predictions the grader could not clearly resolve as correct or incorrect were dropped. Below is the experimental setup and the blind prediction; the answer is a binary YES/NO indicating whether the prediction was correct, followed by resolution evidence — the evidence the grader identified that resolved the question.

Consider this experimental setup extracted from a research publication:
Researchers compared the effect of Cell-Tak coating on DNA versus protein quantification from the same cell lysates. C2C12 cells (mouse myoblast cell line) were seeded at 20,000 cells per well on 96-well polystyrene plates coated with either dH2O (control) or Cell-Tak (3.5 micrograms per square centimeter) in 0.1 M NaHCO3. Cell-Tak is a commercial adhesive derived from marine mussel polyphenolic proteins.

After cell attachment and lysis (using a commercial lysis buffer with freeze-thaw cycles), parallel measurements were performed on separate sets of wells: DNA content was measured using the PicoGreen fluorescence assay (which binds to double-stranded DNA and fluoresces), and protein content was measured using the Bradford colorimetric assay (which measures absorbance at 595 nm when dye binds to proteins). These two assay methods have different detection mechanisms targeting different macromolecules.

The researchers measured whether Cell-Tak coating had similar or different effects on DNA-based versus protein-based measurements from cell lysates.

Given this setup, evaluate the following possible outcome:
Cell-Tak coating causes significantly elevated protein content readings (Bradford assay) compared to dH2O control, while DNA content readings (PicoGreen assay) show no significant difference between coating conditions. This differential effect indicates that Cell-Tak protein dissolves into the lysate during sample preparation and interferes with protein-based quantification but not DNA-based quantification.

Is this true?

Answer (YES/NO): NO